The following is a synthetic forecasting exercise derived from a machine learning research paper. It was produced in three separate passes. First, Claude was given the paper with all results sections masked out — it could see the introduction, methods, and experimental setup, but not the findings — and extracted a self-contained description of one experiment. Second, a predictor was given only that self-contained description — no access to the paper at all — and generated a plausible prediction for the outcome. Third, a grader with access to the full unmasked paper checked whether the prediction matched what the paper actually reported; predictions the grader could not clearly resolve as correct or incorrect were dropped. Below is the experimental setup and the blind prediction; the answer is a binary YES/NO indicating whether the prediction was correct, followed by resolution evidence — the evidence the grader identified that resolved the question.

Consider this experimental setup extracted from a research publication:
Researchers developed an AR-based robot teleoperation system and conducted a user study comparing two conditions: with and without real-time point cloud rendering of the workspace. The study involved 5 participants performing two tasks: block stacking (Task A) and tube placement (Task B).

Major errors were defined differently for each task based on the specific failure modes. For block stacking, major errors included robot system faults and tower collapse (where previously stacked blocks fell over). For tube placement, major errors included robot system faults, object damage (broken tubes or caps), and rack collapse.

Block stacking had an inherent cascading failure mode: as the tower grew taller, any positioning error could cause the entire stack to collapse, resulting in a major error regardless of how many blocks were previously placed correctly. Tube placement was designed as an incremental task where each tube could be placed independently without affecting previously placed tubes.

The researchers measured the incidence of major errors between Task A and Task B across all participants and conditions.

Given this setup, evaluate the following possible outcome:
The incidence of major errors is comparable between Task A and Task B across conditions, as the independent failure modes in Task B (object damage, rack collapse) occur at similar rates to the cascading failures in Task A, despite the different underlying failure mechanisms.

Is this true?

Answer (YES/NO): NO